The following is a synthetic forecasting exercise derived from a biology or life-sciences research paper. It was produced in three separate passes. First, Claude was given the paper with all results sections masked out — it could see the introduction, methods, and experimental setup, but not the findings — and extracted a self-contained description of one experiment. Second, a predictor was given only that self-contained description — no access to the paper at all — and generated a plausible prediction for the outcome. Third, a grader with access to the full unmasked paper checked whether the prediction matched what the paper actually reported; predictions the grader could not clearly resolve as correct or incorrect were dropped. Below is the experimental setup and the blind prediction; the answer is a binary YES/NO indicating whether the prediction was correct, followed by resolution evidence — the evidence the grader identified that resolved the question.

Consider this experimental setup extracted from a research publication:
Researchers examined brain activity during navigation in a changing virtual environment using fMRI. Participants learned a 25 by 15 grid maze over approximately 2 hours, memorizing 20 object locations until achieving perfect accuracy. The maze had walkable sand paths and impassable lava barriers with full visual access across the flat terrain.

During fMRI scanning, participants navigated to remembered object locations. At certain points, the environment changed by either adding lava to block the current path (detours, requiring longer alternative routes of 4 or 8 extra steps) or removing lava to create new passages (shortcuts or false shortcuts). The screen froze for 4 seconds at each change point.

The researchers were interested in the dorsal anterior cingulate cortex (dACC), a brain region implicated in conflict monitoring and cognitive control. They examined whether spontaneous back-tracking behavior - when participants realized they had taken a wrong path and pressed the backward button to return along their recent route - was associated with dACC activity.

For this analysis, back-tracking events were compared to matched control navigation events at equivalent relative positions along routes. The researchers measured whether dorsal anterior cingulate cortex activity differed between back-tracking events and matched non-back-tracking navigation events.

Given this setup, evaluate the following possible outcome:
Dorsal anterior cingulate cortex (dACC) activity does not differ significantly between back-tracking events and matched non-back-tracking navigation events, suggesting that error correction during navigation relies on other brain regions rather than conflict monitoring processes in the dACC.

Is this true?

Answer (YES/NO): NO